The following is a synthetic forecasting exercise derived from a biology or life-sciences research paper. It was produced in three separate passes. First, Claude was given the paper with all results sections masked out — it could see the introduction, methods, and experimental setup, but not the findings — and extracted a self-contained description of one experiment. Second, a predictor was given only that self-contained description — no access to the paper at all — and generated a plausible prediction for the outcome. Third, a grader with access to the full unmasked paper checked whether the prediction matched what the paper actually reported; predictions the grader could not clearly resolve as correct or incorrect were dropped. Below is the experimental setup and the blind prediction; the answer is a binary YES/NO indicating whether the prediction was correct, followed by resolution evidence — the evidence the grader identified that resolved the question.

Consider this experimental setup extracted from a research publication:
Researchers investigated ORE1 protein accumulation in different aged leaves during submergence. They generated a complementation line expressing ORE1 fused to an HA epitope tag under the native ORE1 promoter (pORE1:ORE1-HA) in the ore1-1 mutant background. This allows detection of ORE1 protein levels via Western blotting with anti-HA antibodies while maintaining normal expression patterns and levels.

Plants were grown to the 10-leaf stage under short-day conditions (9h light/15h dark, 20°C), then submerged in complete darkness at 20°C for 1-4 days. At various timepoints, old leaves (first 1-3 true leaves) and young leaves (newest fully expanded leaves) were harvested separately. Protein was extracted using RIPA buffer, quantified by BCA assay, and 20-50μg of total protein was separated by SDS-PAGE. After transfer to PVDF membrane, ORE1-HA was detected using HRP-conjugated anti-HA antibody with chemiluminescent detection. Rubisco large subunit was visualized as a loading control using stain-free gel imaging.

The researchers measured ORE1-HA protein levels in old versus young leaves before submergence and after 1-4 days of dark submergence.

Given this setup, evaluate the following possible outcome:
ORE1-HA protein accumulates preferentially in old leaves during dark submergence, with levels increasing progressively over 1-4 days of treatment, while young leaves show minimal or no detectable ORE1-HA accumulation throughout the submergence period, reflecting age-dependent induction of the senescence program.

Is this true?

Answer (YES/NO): NO